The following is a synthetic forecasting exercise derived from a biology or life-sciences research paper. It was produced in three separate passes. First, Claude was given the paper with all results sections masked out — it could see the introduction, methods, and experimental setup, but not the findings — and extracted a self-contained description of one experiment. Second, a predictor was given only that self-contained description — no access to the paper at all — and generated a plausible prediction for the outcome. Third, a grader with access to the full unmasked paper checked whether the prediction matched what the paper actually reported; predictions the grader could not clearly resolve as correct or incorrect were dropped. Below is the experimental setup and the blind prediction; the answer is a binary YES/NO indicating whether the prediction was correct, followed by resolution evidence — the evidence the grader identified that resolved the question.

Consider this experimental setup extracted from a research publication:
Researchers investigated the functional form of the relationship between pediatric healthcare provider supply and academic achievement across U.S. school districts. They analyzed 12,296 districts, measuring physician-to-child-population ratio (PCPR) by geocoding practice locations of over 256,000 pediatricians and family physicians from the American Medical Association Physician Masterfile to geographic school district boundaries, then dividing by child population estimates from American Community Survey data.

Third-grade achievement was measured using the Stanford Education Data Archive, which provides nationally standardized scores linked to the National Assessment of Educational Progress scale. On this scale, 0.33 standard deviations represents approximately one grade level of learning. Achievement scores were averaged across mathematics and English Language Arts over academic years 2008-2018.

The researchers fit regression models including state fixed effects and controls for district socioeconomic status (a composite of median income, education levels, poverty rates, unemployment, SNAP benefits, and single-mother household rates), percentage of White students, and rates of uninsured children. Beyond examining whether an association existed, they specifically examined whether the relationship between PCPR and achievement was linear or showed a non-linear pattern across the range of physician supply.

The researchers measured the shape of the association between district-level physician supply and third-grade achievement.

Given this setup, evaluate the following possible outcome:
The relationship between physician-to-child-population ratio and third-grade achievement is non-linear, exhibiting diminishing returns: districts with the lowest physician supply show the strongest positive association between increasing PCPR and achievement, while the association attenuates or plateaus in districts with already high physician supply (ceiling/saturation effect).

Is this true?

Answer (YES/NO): YES